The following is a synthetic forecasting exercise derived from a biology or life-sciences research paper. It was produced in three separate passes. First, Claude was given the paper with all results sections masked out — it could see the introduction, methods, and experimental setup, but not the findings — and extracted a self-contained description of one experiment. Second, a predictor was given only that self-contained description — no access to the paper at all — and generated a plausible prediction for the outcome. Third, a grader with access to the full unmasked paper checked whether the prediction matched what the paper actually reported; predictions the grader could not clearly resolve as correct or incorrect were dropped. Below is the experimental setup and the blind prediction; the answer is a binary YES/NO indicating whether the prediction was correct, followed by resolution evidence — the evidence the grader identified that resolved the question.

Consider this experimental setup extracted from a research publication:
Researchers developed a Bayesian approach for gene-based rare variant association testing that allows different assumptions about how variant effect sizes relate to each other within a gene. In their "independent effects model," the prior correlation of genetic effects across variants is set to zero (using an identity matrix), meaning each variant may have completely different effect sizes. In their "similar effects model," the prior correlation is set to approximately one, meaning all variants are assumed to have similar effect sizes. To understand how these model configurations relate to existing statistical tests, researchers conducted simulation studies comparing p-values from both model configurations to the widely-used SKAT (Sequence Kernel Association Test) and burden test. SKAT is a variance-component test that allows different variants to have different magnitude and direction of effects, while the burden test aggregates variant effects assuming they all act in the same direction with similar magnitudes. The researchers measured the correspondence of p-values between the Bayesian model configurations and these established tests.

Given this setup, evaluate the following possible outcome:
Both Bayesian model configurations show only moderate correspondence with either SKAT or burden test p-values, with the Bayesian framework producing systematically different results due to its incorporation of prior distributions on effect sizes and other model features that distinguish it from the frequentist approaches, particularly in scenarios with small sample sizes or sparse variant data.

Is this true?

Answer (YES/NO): NO